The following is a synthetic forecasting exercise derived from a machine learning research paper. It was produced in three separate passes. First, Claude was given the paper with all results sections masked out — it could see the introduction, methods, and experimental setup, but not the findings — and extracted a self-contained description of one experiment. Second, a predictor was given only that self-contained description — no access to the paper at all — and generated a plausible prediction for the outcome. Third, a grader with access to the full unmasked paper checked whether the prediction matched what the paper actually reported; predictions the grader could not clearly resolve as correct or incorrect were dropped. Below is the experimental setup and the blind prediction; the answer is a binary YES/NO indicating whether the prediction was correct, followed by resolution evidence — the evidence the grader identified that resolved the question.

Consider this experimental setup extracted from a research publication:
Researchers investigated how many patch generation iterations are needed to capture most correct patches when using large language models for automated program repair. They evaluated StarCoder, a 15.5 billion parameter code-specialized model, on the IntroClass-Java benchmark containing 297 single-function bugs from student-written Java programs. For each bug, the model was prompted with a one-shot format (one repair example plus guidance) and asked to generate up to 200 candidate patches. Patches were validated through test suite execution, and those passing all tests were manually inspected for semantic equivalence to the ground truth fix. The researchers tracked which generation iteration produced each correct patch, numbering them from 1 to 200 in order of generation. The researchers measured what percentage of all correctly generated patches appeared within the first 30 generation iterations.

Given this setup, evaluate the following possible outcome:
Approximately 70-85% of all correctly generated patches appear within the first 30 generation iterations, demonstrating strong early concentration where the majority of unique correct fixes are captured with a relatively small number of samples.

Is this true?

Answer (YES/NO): NO